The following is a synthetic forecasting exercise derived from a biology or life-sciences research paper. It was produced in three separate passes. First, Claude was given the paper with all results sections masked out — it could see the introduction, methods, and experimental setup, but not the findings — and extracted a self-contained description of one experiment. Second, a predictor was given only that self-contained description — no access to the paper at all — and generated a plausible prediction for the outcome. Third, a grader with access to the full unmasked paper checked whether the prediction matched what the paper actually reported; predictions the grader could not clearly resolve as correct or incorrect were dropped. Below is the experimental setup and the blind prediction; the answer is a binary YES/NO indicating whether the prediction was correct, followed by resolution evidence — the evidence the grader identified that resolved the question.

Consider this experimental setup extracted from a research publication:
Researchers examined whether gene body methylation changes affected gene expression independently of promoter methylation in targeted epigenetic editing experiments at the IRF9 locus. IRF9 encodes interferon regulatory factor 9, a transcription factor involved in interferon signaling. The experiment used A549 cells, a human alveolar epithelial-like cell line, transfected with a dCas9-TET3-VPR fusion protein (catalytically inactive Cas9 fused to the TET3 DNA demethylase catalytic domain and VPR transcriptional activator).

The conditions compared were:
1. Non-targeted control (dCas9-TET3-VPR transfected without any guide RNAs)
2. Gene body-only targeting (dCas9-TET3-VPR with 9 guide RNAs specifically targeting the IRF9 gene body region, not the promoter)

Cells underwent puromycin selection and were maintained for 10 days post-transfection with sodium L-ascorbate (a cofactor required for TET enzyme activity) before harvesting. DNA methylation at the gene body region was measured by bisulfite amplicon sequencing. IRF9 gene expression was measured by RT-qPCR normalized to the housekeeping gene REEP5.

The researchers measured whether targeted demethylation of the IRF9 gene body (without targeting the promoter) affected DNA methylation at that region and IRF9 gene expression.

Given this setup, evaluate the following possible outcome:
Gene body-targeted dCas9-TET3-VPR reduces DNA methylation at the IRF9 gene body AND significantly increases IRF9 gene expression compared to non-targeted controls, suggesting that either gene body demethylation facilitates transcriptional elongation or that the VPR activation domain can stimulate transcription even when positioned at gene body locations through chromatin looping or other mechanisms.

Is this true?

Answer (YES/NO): YES